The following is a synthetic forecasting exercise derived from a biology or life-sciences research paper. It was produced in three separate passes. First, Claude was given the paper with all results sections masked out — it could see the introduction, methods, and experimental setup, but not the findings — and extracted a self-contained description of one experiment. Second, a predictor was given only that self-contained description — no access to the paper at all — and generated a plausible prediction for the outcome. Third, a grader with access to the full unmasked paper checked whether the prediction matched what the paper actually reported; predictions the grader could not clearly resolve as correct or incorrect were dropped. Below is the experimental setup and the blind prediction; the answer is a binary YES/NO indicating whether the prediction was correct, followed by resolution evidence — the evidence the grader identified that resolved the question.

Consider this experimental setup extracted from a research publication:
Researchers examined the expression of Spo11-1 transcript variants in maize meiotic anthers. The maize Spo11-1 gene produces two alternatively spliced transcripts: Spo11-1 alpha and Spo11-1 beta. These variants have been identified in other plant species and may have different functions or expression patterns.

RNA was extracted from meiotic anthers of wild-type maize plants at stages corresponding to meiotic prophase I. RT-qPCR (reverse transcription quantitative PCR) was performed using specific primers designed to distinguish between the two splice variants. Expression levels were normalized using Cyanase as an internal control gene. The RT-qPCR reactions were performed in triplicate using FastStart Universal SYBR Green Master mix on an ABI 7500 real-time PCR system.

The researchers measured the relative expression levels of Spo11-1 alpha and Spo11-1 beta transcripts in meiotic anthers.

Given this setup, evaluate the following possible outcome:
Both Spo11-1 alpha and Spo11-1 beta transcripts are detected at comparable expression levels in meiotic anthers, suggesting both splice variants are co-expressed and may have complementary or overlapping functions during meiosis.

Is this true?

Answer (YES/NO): NO